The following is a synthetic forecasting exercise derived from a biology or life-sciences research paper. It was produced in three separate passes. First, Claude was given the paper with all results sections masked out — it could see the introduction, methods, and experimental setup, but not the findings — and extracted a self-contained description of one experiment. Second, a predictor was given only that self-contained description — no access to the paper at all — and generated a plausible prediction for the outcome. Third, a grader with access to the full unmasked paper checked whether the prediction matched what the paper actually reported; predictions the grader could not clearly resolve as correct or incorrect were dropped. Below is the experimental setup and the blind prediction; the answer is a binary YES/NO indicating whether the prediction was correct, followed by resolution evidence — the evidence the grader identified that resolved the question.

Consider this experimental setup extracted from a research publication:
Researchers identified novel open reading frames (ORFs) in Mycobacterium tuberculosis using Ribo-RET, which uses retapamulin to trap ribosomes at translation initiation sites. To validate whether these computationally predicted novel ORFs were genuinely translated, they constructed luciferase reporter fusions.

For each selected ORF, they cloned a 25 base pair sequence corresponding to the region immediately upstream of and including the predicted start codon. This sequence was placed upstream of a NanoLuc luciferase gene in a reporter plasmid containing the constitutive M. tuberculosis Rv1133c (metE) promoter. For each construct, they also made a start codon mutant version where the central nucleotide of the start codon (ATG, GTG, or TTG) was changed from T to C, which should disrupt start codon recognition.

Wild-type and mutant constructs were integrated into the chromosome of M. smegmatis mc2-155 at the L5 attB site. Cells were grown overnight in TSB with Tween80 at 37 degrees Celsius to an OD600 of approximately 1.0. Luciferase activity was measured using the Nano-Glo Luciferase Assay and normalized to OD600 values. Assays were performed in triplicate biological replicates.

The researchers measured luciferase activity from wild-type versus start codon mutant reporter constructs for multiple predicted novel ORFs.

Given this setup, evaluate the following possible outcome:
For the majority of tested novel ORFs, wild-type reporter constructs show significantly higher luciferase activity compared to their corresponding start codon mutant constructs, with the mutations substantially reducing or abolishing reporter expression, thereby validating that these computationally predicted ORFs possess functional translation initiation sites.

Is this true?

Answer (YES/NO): YES